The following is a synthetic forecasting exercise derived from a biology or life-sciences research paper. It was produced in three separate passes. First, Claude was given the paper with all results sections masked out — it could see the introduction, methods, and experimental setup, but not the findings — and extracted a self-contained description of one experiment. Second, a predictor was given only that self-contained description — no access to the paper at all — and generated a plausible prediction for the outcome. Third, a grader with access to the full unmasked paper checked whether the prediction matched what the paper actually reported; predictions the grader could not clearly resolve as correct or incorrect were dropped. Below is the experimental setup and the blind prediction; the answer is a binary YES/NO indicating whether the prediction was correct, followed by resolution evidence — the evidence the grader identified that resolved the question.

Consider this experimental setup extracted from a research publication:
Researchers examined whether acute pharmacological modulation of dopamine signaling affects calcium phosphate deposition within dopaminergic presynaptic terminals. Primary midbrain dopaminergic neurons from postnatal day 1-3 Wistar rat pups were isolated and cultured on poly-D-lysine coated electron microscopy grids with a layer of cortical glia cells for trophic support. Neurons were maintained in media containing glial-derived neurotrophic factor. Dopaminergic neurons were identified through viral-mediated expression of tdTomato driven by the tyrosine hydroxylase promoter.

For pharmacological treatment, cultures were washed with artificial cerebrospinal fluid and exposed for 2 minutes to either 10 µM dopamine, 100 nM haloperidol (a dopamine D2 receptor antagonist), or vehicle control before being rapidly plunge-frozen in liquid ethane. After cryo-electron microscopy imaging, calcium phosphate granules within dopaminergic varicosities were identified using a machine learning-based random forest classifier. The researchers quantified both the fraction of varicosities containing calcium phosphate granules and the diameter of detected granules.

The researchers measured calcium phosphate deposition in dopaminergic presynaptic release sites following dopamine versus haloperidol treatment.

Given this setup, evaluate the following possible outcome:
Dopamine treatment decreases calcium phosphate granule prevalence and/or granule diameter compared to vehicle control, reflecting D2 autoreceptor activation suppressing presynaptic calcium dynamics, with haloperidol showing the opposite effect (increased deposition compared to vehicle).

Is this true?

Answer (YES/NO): NO